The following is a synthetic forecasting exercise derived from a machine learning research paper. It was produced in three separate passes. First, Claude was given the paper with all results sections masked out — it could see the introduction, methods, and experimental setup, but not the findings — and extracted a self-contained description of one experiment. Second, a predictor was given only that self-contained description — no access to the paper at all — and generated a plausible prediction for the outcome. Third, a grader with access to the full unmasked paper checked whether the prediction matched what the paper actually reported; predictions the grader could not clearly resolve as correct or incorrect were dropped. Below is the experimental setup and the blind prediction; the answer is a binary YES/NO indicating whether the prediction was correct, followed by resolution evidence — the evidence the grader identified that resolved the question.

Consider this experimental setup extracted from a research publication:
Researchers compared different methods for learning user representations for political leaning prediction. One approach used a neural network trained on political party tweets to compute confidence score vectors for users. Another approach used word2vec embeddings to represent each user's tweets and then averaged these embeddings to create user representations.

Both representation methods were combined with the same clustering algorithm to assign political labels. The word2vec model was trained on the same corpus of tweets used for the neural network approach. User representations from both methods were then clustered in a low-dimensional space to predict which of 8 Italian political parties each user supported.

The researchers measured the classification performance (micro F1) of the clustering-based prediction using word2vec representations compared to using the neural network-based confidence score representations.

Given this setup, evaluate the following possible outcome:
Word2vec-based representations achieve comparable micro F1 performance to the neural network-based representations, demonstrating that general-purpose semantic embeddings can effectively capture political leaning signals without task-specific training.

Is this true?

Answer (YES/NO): NO